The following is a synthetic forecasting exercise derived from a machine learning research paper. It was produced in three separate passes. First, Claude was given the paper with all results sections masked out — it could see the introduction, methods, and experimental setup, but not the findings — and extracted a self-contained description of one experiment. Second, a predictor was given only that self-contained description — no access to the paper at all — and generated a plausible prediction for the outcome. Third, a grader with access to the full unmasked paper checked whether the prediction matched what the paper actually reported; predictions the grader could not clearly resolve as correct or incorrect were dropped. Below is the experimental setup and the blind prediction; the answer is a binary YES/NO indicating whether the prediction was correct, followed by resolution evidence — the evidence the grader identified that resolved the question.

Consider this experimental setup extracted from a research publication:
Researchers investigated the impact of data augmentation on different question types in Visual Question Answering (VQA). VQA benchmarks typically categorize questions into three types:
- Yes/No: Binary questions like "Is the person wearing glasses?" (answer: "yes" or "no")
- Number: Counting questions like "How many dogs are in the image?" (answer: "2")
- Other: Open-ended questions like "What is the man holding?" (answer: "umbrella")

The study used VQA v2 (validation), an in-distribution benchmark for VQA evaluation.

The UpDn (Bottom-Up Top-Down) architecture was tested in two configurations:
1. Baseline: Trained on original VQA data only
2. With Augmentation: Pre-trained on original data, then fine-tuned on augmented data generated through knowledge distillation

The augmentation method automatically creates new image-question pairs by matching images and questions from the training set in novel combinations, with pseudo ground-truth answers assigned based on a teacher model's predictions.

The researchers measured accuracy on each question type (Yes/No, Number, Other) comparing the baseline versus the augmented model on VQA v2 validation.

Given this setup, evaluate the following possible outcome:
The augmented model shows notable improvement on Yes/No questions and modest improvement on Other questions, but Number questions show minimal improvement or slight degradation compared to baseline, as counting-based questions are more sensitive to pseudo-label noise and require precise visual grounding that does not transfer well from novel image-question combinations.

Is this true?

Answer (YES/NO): NO